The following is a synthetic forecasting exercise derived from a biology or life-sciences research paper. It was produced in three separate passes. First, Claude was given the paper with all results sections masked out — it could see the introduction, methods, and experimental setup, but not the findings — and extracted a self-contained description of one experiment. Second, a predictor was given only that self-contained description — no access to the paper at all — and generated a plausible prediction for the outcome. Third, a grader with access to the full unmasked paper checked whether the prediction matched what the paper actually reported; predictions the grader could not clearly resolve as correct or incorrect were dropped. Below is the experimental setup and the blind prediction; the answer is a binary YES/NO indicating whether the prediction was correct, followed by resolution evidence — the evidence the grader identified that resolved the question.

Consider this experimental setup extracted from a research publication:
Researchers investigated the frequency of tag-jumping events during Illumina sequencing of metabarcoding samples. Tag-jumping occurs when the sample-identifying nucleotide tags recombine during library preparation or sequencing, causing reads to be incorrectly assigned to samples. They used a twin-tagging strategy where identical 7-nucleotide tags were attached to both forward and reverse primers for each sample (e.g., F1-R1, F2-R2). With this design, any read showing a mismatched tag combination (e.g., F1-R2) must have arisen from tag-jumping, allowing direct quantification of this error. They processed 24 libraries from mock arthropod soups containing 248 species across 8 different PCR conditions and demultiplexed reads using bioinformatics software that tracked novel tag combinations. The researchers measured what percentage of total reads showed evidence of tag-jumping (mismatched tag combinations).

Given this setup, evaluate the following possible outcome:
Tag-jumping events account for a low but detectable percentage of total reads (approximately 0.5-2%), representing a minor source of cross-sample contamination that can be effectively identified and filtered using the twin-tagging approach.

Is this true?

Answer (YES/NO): NO